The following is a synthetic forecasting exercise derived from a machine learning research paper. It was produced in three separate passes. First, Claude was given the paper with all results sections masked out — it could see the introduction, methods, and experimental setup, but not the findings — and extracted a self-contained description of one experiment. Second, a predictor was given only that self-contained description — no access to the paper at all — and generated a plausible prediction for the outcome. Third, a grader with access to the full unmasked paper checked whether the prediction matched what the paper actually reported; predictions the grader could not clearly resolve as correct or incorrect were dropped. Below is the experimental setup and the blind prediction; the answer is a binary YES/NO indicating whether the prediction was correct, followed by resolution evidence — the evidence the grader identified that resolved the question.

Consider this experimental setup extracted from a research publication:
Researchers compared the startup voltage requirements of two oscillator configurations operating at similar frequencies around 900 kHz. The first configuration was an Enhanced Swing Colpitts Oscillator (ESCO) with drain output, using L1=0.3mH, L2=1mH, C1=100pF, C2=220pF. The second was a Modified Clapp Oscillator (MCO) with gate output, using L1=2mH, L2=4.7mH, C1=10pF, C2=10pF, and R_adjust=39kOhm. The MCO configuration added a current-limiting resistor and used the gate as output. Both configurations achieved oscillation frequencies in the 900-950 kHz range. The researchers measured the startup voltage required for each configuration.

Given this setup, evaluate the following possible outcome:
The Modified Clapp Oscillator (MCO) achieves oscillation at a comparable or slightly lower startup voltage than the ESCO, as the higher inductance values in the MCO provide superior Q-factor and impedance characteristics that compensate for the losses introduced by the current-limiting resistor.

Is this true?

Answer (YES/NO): NO